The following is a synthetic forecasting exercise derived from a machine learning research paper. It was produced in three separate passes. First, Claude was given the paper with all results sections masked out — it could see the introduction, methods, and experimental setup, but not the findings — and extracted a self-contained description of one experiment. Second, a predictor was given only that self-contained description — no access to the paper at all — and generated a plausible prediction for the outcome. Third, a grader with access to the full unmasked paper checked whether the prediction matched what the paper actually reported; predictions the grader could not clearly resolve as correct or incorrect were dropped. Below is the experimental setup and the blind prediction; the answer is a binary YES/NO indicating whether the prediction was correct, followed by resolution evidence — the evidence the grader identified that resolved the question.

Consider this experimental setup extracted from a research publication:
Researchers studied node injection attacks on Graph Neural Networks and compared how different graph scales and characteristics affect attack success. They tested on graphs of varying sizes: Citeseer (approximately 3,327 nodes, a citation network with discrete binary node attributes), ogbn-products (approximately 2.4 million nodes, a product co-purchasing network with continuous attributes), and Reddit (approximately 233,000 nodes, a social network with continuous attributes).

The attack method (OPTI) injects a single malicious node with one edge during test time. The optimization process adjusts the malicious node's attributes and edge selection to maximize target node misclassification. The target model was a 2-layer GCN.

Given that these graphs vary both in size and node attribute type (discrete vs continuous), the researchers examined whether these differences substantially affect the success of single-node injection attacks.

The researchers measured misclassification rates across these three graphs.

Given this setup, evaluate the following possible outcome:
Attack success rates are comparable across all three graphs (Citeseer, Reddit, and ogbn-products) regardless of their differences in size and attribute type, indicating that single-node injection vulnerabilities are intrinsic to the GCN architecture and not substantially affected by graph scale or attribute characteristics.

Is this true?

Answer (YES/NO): NO